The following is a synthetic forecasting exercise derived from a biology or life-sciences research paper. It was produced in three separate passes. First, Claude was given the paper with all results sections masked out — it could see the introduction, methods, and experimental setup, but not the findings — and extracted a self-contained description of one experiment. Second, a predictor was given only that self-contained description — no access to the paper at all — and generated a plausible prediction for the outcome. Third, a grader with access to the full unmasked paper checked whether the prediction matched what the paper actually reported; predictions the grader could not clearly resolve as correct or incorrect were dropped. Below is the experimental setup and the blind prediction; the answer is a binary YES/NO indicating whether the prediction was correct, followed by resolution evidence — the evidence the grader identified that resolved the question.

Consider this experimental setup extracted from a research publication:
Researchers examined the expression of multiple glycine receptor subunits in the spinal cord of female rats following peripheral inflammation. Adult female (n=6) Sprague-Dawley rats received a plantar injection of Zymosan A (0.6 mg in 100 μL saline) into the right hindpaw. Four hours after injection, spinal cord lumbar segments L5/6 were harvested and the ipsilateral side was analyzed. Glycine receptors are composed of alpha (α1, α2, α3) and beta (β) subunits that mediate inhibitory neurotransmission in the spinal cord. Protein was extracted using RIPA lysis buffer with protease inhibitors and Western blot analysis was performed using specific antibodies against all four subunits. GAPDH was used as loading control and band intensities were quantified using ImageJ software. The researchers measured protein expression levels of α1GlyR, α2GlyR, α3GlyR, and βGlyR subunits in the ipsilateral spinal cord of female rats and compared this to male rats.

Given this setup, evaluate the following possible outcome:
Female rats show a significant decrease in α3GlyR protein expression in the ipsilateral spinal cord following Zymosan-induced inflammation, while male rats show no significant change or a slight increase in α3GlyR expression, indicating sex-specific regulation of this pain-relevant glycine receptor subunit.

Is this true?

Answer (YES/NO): NO